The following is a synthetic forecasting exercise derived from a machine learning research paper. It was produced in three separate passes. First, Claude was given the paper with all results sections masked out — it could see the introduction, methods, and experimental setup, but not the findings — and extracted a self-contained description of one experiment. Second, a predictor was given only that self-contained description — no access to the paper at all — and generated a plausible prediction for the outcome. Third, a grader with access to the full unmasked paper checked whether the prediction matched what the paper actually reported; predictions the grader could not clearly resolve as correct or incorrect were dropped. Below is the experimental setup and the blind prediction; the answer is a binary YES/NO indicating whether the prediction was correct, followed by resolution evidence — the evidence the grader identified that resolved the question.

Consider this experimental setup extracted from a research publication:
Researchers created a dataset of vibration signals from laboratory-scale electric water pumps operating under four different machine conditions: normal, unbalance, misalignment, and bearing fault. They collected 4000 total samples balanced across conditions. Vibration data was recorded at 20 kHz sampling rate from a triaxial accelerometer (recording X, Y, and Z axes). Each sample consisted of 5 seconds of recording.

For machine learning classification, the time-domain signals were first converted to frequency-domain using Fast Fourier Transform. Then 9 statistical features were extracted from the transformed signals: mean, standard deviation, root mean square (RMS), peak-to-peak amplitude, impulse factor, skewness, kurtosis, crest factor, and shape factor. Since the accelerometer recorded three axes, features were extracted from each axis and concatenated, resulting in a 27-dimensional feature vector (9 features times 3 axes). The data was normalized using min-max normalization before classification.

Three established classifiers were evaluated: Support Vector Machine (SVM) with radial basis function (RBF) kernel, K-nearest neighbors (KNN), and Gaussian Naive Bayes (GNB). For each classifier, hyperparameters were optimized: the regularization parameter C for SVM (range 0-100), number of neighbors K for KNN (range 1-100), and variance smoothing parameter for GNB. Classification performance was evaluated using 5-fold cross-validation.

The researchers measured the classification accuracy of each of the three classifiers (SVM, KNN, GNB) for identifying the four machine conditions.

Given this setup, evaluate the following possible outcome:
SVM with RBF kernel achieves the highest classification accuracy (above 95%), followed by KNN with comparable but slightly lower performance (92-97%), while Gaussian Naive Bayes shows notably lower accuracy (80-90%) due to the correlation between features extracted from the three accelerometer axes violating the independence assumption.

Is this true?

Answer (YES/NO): NO